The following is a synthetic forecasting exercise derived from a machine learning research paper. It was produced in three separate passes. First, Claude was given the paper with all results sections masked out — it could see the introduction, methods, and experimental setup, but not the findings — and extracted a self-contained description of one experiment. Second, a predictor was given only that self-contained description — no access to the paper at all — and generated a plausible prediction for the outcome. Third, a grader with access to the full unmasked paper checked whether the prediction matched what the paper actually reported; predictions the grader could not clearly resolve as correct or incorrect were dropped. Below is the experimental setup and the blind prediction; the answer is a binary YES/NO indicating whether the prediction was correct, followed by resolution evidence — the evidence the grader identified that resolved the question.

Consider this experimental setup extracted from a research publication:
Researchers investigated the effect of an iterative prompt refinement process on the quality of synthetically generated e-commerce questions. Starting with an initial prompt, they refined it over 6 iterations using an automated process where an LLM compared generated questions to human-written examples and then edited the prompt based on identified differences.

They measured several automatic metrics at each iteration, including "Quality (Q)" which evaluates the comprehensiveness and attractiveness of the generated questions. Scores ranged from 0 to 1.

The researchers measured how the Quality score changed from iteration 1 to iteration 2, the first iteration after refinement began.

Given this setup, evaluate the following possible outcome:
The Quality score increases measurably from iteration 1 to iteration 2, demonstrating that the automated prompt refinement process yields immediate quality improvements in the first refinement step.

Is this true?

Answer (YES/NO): YES